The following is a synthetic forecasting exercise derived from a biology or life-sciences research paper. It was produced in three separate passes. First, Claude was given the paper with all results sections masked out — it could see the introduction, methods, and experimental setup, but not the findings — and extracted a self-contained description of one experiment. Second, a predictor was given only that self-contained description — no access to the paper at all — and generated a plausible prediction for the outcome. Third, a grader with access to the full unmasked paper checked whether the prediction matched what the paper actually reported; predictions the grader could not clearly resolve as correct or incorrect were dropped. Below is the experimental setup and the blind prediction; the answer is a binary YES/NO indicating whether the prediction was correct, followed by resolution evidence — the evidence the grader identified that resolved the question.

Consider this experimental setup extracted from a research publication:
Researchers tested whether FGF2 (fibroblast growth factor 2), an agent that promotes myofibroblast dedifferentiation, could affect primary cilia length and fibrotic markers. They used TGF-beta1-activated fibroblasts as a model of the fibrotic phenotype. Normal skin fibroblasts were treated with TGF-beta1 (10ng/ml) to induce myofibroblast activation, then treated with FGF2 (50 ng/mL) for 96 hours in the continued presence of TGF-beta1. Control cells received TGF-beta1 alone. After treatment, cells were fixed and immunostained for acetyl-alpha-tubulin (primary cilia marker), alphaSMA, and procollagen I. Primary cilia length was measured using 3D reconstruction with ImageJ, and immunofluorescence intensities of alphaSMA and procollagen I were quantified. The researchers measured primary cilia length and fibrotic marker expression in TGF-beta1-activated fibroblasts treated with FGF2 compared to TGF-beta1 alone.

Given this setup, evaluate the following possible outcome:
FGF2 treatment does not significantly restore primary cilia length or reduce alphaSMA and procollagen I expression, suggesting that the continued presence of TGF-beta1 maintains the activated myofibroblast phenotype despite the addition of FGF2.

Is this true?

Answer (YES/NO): NO